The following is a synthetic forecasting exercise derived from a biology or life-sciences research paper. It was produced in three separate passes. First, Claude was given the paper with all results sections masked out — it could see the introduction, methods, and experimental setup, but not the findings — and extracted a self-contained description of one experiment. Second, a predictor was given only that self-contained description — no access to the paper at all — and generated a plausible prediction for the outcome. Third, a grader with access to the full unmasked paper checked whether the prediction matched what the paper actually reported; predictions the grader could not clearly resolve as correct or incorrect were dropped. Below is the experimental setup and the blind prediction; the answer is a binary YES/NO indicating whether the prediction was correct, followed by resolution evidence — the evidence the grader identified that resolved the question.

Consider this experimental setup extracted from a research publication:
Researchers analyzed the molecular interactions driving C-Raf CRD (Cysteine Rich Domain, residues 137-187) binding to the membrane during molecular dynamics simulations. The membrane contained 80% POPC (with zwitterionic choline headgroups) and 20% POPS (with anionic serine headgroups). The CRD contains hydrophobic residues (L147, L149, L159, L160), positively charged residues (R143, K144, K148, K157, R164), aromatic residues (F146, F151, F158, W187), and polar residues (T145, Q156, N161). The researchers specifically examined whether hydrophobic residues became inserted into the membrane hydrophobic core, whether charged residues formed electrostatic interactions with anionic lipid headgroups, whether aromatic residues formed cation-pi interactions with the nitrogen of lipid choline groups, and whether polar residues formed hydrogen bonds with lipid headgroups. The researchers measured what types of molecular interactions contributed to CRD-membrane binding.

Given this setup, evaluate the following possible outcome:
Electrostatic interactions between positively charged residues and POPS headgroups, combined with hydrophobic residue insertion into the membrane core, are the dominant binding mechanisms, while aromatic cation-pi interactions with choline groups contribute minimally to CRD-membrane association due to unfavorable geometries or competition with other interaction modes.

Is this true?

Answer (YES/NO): NO